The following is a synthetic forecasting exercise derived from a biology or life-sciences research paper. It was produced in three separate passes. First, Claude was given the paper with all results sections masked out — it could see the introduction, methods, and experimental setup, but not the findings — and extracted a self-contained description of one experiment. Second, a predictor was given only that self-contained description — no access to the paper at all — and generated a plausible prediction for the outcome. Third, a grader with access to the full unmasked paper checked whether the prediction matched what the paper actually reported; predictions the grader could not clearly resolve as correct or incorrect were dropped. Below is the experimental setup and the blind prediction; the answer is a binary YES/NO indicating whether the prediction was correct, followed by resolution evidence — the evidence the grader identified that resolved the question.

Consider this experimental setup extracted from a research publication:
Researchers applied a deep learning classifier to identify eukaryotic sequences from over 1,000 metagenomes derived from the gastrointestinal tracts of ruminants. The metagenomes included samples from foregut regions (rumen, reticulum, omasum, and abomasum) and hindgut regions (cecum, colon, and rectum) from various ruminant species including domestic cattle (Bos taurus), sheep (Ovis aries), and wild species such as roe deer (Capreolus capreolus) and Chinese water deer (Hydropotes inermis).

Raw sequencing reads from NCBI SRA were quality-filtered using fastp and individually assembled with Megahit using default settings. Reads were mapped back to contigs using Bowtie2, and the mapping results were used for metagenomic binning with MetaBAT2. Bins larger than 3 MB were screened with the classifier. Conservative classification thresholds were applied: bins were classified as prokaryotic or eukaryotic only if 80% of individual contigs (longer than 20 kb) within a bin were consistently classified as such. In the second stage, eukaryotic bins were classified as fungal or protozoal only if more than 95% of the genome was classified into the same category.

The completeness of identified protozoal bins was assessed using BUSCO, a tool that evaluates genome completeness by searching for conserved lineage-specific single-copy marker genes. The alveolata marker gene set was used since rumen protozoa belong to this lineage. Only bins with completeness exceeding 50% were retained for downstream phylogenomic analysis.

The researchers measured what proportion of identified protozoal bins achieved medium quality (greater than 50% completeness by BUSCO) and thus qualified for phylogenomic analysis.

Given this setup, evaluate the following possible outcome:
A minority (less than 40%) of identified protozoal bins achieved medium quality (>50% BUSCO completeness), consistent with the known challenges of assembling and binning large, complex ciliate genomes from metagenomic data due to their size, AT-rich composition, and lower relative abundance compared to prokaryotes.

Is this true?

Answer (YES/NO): YES